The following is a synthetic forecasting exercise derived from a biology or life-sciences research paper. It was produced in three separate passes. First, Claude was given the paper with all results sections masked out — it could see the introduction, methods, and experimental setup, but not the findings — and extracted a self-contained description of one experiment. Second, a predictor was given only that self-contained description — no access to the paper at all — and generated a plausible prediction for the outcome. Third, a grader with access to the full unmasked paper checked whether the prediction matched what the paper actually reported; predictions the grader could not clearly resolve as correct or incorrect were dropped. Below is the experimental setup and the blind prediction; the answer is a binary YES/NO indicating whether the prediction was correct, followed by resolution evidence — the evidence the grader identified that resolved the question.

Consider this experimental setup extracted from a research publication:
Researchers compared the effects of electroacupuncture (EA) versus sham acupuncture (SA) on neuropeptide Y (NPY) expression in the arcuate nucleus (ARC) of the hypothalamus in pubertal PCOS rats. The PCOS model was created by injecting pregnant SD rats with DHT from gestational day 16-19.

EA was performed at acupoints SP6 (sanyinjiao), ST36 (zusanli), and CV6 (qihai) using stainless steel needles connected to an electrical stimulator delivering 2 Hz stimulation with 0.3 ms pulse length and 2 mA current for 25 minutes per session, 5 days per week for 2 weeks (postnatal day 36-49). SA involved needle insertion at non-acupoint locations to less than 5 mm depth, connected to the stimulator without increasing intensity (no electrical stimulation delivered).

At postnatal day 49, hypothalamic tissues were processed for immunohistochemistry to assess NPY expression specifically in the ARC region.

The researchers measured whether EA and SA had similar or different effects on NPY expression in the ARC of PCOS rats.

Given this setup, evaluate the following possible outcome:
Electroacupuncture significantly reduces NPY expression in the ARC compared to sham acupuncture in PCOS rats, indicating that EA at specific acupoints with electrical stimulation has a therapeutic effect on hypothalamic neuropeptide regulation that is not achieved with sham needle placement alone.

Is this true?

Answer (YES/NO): NO